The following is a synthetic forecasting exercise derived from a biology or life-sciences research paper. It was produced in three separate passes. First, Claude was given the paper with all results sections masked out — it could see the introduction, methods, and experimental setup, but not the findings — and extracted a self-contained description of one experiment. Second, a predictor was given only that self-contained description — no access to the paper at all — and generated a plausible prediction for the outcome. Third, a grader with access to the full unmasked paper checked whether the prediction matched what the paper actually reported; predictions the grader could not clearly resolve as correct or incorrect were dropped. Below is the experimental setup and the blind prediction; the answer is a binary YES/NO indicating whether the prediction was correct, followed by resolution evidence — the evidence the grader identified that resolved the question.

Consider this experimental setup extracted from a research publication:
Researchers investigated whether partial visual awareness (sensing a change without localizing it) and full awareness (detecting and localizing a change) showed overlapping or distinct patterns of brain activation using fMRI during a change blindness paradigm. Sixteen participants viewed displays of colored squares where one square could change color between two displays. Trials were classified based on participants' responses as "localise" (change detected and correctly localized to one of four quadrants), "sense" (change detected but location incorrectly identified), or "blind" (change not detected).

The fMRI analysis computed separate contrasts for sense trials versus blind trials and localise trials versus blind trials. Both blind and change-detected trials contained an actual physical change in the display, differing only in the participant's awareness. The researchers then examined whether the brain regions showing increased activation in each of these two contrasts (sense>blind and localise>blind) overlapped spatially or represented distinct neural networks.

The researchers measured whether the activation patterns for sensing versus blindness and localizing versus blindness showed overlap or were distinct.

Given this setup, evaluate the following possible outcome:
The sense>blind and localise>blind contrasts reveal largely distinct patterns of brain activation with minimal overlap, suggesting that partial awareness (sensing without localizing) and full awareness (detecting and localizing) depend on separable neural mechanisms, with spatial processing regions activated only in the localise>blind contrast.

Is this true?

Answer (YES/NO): NO